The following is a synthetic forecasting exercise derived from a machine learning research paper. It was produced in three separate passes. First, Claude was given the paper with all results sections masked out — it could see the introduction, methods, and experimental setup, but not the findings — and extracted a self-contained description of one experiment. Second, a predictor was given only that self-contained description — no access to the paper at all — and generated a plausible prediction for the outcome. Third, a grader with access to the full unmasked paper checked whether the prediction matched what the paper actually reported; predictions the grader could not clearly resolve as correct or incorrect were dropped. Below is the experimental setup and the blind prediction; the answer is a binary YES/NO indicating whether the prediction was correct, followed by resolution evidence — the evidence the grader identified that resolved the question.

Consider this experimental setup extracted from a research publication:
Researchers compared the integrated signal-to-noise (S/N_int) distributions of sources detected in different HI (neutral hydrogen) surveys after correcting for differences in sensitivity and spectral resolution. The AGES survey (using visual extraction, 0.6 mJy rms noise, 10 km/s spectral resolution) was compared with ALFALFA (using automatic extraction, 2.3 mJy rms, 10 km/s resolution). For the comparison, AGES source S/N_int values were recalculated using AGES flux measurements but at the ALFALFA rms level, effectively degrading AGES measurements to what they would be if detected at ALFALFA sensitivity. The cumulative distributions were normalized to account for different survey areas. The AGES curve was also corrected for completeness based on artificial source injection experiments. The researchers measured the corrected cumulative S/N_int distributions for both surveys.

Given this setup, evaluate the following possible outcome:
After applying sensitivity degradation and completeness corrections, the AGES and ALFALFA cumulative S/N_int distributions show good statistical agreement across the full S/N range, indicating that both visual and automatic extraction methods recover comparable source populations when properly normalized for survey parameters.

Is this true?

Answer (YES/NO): NO